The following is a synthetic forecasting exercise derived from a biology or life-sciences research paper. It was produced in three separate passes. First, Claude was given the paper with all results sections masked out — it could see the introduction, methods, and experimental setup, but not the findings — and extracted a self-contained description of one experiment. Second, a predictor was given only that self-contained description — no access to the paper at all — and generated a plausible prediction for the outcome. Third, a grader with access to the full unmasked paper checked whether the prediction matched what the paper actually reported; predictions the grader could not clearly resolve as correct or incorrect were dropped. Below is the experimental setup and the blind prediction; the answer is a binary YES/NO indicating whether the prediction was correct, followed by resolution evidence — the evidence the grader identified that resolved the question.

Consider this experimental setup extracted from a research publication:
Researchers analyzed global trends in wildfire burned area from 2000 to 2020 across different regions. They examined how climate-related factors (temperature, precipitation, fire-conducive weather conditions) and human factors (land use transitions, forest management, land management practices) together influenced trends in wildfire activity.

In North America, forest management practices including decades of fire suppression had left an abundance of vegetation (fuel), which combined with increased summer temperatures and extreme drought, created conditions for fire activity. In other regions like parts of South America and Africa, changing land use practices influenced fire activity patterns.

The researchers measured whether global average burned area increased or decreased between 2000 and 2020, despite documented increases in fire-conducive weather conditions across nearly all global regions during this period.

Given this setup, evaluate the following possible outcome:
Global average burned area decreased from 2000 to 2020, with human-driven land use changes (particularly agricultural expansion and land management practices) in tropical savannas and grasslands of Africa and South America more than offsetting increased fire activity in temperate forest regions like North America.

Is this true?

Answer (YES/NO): NO